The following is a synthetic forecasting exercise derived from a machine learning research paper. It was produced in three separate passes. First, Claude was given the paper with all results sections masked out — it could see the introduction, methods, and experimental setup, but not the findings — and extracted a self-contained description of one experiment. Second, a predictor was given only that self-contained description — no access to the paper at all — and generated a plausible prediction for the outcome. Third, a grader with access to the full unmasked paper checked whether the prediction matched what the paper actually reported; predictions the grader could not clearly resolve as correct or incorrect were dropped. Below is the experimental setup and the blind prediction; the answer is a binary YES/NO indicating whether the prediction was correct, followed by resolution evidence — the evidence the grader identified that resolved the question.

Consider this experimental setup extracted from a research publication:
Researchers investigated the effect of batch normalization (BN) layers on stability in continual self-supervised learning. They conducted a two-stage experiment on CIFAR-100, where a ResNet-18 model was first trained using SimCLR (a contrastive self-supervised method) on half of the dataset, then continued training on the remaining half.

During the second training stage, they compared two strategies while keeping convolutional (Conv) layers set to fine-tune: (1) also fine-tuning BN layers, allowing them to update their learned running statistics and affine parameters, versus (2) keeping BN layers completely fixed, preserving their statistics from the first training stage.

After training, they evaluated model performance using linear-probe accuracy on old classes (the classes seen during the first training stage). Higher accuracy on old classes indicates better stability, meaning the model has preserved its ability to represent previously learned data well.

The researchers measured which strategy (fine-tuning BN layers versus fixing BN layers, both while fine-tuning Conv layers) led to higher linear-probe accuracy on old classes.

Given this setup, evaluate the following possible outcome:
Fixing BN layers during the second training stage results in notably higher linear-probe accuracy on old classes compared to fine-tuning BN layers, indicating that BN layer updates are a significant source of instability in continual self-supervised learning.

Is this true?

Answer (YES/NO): YES